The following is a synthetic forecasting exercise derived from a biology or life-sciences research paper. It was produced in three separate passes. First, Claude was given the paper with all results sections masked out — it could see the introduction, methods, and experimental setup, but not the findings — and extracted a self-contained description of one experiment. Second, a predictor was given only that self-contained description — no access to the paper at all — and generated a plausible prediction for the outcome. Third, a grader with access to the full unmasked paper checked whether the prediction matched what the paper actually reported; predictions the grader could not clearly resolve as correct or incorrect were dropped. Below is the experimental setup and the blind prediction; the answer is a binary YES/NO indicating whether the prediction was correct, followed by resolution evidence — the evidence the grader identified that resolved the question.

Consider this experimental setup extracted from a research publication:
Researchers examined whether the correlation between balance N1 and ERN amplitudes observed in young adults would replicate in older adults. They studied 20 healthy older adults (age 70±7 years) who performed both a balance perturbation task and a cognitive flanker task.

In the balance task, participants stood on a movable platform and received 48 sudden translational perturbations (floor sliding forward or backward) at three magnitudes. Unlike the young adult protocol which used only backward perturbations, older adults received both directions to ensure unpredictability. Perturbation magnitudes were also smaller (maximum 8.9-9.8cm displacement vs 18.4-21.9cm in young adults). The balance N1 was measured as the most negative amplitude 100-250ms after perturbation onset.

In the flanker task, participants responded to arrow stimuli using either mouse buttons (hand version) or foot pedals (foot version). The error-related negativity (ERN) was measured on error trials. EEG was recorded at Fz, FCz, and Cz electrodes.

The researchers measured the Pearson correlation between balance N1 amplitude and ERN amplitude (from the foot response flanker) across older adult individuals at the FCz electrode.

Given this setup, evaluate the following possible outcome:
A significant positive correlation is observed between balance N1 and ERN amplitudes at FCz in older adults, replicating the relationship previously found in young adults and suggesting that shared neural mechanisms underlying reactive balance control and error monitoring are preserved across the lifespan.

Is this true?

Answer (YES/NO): YES